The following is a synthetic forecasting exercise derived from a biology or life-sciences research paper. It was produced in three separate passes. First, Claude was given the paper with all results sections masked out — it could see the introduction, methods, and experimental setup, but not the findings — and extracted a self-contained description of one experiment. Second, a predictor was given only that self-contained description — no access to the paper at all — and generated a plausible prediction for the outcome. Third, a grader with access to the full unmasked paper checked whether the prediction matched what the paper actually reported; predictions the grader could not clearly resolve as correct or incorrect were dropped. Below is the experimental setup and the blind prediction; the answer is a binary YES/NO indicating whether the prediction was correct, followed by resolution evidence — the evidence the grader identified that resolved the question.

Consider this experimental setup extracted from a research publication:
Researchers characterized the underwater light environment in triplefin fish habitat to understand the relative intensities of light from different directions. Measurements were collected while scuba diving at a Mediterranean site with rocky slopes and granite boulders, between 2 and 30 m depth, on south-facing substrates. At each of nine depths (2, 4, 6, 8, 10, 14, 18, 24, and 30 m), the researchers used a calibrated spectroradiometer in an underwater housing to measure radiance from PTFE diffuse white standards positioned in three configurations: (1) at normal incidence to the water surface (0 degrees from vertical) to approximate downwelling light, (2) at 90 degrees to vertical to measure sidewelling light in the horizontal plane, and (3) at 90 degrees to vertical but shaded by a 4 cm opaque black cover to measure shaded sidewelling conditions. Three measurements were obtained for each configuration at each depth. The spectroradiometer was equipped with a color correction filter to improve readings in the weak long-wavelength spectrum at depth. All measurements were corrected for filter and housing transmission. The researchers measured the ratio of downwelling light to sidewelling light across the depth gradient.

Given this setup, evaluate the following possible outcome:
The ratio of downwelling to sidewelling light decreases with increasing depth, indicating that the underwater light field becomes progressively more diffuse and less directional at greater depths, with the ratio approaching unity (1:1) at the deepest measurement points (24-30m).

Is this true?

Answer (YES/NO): NO